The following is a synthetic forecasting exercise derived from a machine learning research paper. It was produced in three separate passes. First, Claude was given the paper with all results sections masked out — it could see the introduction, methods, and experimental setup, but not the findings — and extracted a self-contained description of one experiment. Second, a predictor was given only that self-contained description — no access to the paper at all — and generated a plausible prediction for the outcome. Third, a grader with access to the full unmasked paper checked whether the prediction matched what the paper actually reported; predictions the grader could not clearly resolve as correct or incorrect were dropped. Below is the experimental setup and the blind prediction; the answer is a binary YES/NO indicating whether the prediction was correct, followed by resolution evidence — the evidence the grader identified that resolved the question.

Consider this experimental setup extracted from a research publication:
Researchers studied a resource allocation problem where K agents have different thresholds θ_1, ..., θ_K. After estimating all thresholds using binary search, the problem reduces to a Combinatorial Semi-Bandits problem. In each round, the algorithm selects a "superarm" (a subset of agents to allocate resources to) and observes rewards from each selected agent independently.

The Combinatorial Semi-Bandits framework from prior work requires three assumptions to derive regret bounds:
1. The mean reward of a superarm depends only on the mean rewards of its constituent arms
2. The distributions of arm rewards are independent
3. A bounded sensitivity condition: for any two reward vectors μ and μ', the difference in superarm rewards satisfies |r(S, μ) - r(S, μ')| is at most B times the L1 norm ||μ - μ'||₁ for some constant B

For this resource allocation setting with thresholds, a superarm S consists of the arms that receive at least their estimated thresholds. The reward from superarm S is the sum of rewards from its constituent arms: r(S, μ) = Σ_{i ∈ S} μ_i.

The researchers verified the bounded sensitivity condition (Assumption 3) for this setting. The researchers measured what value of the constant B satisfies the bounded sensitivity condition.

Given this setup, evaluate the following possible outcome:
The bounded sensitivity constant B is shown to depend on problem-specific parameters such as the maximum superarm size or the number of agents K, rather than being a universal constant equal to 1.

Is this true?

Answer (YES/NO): NO